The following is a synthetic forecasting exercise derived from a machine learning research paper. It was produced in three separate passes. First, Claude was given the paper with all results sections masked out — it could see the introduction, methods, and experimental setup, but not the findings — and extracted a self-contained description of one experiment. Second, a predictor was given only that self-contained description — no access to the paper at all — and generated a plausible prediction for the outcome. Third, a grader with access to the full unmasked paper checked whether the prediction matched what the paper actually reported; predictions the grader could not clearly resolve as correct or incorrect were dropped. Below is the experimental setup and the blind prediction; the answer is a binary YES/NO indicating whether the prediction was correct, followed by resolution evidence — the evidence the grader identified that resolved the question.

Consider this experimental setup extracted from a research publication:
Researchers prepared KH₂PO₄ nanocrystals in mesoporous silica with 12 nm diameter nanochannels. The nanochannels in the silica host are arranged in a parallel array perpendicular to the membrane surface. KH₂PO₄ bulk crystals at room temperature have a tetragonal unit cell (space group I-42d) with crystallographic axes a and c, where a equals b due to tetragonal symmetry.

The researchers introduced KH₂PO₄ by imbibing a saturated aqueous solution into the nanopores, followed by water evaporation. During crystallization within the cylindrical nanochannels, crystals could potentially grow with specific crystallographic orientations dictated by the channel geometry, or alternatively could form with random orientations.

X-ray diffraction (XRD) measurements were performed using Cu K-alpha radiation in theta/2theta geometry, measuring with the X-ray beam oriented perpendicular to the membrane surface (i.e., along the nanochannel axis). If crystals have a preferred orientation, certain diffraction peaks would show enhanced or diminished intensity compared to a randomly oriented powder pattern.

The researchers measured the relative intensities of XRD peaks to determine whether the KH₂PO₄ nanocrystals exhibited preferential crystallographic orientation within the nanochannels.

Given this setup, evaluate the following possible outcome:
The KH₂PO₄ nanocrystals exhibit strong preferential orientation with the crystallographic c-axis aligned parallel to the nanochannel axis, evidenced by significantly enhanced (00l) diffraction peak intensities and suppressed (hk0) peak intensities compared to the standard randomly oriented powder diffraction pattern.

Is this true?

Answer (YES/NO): NO